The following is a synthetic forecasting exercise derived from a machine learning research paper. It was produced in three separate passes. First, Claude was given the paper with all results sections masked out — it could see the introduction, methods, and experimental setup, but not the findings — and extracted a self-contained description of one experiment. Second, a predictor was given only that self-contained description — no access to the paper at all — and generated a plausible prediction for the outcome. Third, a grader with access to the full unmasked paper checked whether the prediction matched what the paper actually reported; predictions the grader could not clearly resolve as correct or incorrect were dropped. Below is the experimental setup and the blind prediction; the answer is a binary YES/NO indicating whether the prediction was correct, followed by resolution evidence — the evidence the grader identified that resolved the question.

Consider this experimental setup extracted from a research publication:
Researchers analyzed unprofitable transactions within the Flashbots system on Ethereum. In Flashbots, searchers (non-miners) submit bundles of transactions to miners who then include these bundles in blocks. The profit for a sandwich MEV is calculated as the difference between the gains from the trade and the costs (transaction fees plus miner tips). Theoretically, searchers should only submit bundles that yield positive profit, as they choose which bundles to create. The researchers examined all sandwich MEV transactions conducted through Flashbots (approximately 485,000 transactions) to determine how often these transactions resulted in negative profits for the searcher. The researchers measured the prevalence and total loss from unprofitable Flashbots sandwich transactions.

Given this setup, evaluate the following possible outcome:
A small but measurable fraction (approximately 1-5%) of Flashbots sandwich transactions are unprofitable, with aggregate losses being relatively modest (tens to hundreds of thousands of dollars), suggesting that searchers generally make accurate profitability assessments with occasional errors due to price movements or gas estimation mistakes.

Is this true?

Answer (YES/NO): YES